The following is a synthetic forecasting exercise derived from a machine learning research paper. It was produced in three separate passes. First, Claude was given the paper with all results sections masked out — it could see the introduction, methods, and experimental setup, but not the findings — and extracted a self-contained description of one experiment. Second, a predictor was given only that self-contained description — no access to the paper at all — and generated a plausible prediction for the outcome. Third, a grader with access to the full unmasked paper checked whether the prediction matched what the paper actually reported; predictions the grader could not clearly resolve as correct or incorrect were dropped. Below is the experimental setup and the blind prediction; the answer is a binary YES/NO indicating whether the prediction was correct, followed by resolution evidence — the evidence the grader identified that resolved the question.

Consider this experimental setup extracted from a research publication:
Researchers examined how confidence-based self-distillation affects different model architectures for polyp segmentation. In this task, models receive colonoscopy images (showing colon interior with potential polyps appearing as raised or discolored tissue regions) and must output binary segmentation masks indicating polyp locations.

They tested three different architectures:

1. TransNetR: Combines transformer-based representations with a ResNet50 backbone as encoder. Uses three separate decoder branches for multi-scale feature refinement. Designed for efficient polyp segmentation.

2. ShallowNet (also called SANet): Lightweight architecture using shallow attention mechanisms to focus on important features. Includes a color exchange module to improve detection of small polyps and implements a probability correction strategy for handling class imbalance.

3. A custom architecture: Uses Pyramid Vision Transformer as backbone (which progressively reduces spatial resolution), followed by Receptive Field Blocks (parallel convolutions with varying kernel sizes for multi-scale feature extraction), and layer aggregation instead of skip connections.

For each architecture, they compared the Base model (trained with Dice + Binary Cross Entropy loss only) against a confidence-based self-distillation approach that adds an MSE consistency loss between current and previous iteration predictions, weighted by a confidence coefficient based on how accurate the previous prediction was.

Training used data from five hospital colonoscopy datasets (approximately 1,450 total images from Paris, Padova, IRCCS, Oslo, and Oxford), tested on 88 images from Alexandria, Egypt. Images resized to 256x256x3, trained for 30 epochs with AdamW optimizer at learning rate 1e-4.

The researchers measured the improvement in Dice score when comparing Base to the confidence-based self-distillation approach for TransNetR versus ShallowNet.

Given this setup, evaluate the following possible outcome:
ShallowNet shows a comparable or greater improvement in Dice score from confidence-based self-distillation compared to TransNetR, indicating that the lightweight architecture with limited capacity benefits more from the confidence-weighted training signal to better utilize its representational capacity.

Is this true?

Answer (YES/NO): YES